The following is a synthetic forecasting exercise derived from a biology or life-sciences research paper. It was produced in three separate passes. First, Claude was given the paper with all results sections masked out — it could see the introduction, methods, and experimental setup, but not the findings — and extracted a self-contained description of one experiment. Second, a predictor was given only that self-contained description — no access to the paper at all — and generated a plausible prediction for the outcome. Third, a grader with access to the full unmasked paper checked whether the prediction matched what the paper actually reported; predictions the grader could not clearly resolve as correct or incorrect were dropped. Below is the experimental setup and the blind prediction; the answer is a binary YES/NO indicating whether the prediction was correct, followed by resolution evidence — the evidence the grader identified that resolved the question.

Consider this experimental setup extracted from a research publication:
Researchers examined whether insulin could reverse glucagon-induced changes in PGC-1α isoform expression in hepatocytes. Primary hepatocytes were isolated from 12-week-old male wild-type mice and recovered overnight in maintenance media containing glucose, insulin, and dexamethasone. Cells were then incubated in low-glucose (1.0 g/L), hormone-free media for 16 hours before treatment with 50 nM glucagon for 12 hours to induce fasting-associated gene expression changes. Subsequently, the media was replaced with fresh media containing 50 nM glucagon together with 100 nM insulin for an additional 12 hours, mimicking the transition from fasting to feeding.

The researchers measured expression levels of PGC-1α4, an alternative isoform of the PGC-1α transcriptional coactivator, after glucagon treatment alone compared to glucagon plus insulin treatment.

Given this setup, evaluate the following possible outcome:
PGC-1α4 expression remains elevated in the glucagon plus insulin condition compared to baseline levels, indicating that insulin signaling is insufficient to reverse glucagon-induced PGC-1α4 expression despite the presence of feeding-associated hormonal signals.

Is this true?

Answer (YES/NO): NO